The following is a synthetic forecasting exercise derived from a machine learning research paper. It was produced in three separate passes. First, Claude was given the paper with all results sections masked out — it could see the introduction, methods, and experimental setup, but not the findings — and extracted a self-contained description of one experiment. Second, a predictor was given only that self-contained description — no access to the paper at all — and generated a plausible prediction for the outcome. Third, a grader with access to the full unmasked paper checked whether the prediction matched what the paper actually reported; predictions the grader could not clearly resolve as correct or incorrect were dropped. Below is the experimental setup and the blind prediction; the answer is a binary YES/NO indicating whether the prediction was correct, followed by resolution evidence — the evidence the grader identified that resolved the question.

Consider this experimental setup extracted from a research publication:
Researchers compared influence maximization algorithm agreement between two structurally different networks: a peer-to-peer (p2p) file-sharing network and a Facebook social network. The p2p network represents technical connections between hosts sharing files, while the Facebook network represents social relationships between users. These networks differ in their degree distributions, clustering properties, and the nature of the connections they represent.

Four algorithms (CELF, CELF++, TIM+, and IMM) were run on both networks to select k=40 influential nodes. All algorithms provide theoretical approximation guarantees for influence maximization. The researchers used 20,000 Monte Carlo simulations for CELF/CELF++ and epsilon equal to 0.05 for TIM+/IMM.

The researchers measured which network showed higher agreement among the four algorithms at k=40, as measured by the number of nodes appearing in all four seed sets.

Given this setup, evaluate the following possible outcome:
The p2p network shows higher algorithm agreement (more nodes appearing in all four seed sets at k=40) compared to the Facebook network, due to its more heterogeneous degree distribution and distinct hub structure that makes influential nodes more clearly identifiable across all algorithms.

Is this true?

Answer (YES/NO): YES